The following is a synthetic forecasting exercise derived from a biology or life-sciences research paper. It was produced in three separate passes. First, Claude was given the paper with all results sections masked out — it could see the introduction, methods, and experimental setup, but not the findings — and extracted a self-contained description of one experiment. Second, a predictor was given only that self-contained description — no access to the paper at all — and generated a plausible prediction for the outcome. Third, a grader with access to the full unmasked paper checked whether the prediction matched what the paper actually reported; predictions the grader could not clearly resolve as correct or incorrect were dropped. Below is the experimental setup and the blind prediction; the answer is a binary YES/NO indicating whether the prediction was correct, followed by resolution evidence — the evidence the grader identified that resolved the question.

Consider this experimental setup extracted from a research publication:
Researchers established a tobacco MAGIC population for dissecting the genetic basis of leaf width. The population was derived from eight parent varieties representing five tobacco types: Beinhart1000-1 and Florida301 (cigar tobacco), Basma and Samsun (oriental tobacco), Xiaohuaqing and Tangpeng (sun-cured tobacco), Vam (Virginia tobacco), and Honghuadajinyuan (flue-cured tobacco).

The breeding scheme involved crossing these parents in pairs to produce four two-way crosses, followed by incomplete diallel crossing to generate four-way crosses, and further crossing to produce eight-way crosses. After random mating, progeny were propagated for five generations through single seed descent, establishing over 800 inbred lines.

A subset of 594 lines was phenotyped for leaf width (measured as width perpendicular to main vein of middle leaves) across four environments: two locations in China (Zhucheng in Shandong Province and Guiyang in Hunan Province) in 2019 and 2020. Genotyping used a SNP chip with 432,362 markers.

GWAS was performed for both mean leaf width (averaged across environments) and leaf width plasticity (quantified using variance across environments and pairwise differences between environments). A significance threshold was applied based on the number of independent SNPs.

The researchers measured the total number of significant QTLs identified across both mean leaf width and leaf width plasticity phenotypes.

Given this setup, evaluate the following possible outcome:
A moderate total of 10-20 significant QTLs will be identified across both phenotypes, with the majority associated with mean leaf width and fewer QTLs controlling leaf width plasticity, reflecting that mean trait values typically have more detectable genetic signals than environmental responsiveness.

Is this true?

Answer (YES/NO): NO